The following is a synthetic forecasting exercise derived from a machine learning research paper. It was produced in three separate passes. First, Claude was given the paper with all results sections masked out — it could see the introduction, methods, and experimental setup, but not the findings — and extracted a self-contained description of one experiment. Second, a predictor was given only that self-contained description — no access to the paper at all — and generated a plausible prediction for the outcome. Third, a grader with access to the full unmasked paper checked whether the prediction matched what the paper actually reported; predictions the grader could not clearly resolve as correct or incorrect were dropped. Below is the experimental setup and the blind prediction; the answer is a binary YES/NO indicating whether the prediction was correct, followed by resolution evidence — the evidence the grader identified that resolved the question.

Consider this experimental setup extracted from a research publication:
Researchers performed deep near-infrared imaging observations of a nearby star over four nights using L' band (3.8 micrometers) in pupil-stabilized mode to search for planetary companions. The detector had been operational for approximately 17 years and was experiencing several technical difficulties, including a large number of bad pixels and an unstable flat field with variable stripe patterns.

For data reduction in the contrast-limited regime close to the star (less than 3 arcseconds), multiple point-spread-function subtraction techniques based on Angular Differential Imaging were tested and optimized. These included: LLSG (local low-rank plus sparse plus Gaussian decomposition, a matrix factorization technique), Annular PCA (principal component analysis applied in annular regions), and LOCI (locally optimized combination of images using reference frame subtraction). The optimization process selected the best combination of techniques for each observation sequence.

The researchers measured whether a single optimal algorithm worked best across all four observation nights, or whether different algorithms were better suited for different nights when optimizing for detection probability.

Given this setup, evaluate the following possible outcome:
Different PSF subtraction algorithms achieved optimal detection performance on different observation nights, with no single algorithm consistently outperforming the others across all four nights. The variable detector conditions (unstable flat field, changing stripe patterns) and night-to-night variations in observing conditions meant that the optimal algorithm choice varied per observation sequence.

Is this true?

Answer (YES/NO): YES